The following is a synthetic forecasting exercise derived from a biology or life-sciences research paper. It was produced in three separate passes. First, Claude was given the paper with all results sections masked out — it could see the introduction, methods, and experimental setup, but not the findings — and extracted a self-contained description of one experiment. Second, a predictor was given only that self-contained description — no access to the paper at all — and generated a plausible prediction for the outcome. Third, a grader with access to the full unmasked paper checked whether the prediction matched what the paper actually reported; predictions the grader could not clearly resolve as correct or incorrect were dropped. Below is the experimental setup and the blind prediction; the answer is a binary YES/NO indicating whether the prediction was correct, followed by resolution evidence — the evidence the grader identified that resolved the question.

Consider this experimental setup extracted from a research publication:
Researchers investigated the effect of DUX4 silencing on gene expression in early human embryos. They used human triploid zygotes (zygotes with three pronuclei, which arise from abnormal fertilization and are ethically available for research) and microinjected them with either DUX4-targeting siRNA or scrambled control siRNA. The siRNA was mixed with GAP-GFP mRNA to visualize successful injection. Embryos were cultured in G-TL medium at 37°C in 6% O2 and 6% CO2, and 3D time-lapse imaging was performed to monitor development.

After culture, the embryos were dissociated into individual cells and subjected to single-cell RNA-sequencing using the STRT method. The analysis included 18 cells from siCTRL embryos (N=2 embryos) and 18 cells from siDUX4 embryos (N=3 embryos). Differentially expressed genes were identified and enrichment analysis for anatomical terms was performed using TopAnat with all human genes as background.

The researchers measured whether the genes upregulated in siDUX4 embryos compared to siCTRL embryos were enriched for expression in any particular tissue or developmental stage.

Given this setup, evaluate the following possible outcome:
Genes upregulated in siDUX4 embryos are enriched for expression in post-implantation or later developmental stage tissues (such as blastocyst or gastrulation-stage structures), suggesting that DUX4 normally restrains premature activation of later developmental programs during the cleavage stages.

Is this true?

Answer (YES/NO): NO